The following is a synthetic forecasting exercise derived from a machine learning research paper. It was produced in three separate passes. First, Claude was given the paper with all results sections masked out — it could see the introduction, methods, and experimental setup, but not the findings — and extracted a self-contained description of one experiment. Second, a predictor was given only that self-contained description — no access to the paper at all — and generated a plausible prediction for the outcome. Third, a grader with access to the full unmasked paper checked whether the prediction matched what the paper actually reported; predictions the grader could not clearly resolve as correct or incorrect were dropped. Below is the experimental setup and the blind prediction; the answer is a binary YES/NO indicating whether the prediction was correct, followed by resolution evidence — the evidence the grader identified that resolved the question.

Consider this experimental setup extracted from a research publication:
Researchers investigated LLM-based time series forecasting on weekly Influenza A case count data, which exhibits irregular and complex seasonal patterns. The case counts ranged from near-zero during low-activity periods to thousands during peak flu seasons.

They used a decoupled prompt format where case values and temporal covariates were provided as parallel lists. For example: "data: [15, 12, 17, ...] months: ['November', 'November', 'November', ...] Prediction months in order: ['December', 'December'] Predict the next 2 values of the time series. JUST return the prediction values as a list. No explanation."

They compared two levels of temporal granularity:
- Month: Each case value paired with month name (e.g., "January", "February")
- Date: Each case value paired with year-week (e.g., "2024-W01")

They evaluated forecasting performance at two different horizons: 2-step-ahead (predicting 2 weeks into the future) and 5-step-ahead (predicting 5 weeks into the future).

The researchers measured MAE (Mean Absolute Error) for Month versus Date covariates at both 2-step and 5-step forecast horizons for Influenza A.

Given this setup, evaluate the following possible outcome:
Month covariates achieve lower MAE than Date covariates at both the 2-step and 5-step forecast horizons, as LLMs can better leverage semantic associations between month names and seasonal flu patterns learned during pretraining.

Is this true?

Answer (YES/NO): YES